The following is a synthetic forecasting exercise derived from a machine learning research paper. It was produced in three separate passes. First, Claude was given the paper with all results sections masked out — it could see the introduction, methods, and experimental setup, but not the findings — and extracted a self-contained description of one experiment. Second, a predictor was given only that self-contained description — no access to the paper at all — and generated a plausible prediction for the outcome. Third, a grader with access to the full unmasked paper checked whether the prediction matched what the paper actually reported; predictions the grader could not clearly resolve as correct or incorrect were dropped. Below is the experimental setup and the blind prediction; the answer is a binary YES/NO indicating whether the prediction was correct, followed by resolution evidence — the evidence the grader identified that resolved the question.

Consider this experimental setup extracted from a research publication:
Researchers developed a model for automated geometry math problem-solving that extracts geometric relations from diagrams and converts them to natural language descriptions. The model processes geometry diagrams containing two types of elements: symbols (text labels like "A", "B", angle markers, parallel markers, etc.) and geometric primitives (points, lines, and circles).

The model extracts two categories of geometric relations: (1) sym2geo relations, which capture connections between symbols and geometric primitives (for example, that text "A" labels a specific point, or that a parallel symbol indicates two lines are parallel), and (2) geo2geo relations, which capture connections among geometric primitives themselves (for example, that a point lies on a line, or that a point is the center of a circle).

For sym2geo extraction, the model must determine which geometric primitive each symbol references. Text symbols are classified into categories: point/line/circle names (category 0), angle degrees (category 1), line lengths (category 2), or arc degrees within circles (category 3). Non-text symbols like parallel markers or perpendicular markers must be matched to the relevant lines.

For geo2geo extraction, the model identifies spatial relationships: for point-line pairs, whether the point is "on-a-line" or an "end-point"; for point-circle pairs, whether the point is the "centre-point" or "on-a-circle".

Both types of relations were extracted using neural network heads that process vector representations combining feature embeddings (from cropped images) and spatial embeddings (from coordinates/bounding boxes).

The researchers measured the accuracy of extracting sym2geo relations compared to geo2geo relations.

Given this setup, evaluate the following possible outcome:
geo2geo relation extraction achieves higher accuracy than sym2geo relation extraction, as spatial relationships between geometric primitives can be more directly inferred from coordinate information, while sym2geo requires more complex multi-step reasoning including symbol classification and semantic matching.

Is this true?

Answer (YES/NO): YES